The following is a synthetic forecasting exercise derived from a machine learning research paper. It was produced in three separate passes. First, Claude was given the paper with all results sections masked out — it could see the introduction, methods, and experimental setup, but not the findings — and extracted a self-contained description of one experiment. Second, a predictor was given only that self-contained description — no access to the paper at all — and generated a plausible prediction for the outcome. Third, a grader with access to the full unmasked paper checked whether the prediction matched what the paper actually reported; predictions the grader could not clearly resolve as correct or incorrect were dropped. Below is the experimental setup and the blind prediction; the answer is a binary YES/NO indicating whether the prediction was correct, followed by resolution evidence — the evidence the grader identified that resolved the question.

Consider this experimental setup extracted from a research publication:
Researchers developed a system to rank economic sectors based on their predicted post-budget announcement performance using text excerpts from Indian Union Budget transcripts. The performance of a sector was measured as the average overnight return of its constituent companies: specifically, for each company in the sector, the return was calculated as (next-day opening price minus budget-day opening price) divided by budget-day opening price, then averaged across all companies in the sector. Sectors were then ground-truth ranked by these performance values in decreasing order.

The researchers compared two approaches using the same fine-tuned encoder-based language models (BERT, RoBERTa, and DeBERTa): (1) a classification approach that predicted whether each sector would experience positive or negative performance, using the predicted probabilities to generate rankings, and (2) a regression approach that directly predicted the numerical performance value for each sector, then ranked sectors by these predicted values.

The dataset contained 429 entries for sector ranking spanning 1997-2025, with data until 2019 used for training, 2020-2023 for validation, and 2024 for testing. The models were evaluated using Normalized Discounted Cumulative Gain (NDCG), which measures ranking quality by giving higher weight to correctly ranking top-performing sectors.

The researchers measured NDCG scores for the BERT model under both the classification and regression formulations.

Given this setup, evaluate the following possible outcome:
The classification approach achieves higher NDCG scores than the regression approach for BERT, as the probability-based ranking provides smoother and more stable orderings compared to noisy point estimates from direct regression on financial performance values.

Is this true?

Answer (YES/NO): YES